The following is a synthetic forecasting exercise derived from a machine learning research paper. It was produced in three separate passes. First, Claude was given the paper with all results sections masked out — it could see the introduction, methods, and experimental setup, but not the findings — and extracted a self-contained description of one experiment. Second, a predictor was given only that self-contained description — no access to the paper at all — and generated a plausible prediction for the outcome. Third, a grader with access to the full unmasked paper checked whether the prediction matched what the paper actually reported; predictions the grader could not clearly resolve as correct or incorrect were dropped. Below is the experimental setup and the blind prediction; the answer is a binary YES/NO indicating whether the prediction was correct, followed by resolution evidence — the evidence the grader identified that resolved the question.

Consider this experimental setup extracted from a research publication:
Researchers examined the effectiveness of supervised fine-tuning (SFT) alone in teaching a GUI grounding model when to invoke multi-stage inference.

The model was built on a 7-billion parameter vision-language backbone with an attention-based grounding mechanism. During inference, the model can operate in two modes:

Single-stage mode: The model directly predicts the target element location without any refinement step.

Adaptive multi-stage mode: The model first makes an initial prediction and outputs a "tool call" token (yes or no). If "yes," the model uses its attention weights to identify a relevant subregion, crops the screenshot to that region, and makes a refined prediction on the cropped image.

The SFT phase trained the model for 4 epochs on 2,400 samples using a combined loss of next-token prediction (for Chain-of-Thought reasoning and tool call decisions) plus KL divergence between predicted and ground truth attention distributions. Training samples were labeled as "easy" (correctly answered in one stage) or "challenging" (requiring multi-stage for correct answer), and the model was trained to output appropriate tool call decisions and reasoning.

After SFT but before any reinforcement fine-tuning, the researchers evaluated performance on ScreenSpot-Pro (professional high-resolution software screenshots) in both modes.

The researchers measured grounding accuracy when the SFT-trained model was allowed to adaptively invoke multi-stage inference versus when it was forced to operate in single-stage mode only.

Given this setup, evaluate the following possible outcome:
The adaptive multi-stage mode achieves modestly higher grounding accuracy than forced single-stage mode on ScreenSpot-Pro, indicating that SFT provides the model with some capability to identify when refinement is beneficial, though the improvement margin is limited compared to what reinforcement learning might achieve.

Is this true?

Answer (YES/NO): YES